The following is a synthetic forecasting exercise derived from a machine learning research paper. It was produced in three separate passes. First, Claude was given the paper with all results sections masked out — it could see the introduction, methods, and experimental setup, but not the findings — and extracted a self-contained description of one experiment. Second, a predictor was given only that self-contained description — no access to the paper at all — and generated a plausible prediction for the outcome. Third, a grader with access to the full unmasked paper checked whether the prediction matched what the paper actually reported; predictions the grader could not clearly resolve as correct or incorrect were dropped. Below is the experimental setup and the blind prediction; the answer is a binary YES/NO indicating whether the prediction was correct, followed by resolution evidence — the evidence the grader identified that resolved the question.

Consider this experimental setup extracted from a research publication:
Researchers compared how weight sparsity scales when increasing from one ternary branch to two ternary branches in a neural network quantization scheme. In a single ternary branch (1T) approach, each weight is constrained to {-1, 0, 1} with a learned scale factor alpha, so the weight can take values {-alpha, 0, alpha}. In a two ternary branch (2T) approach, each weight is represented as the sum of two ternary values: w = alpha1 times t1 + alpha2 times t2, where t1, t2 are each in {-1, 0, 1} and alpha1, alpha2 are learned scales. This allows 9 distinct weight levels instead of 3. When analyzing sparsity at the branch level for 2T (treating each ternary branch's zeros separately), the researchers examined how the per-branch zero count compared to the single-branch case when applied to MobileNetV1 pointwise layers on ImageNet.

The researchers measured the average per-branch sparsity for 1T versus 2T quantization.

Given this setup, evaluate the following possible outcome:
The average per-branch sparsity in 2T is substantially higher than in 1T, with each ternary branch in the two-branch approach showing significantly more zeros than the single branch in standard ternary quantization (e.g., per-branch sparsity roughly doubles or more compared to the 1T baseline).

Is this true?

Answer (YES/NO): NO